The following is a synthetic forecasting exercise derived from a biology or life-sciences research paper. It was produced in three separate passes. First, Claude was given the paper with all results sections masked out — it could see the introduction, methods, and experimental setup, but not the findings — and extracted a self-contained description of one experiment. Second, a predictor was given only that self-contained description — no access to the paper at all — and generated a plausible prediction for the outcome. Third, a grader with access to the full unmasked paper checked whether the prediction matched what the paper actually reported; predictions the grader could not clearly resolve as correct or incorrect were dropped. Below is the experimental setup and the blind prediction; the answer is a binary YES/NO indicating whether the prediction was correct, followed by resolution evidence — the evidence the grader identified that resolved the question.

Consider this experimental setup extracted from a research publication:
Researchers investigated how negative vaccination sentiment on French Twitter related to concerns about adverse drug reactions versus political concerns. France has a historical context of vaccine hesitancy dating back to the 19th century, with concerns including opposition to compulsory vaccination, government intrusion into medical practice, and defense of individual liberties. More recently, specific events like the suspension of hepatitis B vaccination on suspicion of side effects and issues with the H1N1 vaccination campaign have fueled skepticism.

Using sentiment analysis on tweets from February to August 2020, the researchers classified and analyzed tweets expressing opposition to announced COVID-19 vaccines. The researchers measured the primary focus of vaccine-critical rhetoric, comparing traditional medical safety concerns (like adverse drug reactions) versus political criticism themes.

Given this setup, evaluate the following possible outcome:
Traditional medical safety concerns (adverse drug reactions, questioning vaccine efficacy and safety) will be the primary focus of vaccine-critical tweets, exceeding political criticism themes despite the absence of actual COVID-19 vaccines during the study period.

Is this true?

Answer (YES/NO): NO